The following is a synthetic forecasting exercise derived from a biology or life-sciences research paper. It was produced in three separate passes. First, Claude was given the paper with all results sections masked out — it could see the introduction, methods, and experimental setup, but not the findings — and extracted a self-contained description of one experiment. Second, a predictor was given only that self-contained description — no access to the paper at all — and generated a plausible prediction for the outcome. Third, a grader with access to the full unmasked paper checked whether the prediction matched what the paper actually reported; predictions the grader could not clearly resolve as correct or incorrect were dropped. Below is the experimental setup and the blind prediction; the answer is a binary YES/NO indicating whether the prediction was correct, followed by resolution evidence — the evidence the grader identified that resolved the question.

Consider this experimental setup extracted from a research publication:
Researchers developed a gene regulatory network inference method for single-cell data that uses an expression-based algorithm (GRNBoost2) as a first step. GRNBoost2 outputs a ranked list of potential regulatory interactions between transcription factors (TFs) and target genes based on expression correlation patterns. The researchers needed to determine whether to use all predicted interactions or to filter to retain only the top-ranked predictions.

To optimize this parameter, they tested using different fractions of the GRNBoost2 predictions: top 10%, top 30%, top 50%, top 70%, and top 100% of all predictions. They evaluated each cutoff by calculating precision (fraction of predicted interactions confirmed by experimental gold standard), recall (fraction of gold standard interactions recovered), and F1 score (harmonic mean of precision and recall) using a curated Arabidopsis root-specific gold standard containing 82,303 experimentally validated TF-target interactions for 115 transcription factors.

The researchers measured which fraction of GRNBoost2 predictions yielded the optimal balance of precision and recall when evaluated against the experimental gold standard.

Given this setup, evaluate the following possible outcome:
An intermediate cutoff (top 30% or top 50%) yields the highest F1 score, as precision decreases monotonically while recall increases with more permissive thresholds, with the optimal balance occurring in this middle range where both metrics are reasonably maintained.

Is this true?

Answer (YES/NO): NO